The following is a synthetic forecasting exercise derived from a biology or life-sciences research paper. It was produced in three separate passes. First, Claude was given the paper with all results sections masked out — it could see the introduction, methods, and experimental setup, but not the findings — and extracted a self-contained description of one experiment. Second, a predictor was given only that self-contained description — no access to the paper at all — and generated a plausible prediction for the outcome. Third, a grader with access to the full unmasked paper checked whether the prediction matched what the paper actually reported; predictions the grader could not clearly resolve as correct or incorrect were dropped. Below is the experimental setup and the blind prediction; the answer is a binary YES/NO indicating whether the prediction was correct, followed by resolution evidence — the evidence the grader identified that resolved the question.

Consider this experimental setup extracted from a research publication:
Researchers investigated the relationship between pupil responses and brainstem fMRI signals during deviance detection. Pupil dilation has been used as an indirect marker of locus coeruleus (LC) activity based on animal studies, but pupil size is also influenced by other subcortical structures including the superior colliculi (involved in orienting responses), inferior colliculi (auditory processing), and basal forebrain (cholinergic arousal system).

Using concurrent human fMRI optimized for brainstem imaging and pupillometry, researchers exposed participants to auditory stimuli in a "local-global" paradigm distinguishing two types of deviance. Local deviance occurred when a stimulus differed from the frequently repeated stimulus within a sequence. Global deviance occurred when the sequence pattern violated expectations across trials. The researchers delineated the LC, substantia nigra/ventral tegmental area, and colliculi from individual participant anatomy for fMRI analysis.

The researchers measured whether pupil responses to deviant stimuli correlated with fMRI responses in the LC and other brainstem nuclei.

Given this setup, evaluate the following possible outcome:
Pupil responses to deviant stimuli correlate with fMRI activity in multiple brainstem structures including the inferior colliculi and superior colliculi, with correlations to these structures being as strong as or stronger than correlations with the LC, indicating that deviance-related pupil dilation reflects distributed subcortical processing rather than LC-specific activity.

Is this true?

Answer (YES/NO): NO